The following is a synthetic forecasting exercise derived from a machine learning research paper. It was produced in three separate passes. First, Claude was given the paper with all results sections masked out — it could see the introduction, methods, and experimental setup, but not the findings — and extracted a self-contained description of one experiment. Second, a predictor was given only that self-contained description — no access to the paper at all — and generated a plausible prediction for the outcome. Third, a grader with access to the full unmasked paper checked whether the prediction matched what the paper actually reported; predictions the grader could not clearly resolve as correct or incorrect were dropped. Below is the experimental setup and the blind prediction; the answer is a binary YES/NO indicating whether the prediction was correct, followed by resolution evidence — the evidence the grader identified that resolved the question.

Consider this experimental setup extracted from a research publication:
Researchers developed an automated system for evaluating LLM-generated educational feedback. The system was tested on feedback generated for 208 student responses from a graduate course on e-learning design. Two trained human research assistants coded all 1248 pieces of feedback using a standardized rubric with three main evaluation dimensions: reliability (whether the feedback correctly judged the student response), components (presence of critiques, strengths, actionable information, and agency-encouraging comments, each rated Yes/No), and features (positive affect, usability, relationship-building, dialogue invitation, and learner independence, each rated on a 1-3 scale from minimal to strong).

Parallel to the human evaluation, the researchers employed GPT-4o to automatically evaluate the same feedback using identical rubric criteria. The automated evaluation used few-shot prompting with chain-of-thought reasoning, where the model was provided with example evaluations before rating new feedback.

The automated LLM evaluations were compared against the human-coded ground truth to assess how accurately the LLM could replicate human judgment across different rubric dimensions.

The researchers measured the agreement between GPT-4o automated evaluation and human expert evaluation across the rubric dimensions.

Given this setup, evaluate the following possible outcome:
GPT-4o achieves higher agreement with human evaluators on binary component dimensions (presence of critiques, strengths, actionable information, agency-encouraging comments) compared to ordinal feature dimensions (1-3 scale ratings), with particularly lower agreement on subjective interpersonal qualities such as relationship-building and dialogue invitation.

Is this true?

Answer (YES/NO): NO